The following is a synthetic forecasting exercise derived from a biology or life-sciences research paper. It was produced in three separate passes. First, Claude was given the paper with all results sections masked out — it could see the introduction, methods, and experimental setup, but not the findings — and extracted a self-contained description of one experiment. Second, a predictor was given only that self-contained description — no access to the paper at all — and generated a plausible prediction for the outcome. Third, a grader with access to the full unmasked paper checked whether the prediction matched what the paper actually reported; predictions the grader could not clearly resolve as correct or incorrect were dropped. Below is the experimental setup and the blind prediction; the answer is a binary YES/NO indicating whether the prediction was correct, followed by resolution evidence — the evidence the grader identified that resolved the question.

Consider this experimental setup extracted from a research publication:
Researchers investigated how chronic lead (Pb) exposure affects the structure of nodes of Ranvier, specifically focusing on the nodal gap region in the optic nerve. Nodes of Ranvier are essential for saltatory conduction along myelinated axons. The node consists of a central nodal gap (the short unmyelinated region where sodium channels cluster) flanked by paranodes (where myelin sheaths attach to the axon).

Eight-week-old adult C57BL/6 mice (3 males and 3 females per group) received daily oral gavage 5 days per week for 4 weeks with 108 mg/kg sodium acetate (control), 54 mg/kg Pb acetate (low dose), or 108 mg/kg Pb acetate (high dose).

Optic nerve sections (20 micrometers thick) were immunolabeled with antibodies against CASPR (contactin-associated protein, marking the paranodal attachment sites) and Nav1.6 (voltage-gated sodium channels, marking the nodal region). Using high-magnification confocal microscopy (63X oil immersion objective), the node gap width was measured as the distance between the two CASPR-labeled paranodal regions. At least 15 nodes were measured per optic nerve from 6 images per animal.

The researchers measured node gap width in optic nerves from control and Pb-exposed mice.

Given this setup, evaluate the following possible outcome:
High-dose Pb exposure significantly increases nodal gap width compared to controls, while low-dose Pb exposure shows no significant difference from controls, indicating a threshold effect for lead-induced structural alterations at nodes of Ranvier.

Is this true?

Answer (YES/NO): NO